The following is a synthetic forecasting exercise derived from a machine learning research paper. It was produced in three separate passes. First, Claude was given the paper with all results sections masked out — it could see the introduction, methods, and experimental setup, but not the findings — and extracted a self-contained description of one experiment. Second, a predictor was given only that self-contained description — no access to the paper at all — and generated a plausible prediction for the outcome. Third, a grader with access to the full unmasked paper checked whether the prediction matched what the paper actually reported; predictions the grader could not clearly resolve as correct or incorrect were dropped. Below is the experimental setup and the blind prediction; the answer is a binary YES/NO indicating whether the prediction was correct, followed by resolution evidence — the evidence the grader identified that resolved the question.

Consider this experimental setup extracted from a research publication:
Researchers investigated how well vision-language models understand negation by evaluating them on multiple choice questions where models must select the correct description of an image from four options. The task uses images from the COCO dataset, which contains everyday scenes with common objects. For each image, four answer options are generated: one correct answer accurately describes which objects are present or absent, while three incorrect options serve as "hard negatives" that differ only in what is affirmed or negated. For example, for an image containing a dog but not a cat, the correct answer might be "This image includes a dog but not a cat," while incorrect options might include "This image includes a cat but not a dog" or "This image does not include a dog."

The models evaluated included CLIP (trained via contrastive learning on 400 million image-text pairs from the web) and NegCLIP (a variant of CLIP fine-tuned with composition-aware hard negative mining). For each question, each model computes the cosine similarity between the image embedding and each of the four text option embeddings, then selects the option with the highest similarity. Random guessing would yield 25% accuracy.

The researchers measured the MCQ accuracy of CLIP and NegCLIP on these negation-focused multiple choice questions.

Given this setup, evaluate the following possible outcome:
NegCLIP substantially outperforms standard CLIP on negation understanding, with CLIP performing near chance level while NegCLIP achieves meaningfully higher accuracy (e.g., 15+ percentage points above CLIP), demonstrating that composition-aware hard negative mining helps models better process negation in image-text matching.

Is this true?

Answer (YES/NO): NO